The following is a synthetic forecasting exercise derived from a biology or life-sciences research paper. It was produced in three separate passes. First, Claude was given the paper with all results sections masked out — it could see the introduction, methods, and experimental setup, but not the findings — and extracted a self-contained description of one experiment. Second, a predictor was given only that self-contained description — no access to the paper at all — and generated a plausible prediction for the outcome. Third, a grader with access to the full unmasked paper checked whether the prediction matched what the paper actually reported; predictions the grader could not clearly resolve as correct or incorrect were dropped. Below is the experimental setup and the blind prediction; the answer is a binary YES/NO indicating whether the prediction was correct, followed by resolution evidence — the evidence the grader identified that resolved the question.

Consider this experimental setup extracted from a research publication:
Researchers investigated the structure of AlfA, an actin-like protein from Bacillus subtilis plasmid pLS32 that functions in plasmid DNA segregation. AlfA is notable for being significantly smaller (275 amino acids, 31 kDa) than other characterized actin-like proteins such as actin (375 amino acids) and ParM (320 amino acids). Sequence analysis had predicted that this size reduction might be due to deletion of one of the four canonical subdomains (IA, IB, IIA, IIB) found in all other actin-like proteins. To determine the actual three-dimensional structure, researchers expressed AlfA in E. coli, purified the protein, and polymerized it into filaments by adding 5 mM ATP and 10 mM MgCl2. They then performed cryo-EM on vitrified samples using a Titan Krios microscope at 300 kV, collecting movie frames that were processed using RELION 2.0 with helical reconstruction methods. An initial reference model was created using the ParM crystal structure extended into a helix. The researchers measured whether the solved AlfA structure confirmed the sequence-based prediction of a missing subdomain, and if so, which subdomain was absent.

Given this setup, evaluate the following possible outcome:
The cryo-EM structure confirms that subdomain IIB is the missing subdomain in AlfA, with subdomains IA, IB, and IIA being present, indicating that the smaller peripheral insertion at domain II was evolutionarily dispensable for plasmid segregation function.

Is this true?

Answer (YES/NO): YES